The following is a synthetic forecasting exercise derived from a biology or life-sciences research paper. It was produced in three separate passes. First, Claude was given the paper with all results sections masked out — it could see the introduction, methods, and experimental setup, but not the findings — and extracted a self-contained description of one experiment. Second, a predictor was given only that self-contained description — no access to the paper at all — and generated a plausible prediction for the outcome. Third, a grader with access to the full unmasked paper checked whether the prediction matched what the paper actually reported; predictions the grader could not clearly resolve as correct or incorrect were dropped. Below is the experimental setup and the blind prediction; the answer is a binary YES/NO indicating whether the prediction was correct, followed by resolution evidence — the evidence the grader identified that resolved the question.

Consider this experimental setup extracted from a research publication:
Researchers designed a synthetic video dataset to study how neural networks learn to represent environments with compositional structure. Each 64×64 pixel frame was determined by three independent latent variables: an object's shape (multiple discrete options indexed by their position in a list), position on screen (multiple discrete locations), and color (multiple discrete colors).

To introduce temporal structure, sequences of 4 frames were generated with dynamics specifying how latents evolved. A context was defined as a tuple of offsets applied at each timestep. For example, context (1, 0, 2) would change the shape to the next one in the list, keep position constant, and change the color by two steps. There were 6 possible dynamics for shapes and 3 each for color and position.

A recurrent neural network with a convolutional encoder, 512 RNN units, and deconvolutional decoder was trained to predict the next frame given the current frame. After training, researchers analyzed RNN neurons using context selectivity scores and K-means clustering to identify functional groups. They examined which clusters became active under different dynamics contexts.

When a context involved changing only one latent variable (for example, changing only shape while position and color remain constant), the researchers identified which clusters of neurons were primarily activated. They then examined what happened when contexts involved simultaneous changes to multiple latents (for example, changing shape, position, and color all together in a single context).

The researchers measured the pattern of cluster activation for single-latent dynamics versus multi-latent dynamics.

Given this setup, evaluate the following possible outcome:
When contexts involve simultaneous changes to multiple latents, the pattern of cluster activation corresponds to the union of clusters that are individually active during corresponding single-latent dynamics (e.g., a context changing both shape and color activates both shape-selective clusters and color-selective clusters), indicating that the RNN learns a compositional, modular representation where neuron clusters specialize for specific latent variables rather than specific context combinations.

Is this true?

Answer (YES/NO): YES